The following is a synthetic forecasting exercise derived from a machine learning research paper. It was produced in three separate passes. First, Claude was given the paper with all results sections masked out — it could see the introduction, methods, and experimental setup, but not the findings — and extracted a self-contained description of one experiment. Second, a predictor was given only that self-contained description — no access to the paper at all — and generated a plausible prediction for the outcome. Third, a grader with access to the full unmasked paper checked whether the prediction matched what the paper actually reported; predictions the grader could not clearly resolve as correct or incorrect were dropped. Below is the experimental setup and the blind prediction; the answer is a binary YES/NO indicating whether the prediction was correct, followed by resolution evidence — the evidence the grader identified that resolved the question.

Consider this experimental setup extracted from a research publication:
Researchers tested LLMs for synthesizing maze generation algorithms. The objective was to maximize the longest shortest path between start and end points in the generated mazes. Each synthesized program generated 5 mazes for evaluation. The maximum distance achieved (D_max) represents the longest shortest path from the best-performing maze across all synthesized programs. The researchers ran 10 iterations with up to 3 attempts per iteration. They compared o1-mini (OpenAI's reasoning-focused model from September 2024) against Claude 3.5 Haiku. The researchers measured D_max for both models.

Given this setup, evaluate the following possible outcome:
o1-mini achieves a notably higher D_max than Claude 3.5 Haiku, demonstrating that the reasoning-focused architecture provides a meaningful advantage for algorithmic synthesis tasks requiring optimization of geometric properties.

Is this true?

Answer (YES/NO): NO